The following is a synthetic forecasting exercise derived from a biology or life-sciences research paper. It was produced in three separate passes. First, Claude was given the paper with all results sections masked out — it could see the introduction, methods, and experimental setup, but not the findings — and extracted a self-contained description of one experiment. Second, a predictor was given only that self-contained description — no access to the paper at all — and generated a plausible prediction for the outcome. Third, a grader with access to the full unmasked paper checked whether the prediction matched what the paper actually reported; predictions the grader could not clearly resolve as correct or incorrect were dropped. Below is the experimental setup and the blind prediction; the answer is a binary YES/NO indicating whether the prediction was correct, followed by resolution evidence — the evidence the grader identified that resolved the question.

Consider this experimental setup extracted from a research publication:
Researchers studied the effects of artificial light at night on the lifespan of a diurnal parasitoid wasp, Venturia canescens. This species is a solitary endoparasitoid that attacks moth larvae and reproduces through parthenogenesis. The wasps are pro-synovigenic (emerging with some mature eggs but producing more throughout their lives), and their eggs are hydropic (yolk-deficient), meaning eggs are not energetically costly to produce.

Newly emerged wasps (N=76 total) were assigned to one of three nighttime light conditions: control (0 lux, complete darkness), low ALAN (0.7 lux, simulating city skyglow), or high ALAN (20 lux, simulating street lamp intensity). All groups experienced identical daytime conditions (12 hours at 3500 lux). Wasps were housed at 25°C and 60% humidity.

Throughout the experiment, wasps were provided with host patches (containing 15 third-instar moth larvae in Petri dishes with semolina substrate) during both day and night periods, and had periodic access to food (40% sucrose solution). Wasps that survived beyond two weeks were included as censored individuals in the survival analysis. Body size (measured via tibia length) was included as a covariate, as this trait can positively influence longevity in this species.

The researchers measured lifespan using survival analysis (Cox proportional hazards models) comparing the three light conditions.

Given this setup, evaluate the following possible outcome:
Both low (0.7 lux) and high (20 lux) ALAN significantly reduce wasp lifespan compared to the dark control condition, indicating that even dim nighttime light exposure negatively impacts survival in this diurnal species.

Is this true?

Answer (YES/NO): NO